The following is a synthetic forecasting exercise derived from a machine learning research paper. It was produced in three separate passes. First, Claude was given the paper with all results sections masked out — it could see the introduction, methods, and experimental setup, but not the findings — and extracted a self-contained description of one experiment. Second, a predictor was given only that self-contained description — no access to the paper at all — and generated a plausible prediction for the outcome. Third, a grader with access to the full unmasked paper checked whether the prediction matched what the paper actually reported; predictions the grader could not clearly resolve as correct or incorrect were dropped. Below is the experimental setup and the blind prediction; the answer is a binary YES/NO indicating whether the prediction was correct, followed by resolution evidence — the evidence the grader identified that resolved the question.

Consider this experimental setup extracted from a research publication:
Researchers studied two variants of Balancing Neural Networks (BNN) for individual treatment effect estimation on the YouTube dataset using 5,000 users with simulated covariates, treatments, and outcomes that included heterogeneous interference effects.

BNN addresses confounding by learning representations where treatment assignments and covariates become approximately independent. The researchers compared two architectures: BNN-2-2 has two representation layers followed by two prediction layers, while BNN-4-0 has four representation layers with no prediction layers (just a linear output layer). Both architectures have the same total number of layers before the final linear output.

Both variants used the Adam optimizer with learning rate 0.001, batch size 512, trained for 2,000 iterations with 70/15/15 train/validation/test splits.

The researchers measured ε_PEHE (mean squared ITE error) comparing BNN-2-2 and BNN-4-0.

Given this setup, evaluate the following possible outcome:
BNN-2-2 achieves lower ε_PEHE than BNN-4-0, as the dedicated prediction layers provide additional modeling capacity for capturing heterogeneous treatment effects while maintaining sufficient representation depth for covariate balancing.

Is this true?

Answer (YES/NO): YES